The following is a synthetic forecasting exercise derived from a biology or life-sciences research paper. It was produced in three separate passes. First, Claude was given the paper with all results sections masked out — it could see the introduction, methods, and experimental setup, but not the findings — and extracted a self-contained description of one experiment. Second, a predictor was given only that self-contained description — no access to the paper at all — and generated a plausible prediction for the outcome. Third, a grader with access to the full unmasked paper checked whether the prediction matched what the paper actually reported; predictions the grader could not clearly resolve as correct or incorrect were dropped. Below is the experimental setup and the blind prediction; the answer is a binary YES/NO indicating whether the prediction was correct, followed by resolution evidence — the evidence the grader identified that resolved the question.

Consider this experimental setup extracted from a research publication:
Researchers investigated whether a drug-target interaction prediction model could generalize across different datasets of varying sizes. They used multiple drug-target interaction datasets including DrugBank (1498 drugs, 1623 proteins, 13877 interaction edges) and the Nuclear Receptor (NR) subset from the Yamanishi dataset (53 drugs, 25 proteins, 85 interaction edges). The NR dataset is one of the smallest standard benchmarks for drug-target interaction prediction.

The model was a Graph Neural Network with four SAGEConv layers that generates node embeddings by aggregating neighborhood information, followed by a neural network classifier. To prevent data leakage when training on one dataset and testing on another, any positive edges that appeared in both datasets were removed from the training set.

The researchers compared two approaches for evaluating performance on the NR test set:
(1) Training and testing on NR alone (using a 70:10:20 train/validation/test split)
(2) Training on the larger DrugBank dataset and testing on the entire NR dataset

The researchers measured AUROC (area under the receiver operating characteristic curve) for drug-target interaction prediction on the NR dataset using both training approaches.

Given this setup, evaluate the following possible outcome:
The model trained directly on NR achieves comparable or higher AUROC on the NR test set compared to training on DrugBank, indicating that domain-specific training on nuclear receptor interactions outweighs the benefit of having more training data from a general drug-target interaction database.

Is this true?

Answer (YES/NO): NO